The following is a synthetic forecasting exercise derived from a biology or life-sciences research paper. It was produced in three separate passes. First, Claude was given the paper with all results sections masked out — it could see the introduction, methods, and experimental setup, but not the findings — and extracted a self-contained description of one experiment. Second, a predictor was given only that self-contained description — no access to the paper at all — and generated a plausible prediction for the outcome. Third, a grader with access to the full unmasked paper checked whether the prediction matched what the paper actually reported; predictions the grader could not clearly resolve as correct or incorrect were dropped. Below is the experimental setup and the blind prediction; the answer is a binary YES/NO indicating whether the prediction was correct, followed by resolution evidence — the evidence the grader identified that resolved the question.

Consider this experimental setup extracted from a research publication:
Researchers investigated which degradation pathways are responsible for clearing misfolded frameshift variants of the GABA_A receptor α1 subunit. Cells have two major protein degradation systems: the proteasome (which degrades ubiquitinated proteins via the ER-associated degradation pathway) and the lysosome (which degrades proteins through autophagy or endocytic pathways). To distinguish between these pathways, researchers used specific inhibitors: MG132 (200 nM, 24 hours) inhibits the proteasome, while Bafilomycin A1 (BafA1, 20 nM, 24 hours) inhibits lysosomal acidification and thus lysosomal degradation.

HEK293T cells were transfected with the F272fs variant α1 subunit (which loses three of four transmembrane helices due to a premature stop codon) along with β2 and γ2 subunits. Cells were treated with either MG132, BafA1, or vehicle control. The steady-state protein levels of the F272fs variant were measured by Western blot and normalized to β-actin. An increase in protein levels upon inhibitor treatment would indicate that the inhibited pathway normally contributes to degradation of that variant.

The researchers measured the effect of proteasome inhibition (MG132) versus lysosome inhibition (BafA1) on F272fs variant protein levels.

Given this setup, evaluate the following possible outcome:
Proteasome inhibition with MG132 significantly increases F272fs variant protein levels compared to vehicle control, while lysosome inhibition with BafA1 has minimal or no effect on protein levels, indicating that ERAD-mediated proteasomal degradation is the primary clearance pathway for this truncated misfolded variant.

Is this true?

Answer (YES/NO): NO